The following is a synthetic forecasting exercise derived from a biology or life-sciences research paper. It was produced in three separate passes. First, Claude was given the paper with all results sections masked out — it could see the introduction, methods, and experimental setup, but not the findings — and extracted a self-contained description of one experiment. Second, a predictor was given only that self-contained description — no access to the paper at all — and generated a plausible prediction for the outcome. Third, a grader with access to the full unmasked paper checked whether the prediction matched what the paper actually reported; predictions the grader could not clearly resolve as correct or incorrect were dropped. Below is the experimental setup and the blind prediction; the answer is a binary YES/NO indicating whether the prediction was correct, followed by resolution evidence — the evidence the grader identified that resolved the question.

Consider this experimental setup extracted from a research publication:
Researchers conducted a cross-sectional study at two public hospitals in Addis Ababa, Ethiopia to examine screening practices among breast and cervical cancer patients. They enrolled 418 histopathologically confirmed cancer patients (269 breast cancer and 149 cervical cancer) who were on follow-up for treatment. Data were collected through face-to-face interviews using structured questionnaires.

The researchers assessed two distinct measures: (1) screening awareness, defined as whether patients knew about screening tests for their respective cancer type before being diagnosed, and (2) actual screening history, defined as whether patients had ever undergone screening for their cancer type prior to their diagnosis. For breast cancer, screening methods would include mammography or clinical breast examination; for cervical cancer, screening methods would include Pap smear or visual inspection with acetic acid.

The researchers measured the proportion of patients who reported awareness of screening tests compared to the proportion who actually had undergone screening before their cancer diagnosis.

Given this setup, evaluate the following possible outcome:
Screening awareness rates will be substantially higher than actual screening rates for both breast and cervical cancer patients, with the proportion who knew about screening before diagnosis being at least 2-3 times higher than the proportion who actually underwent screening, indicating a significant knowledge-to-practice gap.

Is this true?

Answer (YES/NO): YES